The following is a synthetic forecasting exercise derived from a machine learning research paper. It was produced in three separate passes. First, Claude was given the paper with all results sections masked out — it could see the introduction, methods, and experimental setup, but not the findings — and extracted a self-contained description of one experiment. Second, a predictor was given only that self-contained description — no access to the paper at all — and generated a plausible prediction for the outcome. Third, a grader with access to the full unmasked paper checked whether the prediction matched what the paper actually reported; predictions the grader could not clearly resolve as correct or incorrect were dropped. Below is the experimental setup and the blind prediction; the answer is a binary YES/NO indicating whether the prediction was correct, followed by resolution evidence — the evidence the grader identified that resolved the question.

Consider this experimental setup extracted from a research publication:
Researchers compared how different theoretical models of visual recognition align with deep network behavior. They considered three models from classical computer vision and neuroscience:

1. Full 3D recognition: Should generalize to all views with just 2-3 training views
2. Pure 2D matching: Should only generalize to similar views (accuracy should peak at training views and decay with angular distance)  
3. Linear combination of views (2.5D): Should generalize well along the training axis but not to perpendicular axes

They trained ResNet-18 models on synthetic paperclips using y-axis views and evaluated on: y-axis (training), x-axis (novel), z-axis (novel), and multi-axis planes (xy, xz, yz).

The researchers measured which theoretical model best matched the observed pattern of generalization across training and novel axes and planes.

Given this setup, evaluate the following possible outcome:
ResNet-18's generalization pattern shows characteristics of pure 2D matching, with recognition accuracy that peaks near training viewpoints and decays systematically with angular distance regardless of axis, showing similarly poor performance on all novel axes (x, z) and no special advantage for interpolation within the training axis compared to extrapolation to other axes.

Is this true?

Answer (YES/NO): NO